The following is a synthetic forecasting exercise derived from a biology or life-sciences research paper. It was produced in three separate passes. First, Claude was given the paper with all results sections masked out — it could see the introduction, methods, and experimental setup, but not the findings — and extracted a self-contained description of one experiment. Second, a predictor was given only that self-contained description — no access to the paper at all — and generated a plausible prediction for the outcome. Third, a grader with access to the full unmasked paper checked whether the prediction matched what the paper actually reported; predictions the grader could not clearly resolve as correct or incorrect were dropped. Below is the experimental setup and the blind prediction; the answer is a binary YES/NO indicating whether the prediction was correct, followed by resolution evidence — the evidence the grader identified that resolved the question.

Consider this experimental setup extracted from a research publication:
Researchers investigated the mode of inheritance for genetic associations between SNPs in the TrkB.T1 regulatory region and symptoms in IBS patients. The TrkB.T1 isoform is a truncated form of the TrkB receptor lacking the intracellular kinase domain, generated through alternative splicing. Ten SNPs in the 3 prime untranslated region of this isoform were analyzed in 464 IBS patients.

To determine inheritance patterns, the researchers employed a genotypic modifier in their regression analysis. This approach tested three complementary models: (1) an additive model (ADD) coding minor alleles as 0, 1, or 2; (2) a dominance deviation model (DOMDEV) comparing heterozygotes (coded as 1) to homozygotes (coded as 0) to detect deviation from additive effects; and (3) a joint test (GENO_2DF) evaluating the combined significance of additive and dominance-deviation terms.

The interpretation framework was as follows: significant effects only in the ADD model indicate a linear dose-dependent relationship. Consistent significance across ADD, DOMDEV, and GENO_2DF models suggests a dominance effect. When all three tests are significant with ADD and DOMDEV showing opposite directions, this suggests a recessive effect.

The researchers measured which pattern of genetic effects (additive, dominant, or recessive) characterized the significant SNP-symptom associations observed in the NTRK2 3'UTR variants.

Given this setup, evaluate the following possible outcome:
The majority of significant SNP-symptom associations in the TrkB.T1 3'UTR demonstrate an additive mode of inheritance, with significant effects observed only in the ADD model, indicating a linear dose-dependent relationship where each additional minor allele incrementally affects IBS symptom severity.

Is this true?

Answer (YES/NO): NO